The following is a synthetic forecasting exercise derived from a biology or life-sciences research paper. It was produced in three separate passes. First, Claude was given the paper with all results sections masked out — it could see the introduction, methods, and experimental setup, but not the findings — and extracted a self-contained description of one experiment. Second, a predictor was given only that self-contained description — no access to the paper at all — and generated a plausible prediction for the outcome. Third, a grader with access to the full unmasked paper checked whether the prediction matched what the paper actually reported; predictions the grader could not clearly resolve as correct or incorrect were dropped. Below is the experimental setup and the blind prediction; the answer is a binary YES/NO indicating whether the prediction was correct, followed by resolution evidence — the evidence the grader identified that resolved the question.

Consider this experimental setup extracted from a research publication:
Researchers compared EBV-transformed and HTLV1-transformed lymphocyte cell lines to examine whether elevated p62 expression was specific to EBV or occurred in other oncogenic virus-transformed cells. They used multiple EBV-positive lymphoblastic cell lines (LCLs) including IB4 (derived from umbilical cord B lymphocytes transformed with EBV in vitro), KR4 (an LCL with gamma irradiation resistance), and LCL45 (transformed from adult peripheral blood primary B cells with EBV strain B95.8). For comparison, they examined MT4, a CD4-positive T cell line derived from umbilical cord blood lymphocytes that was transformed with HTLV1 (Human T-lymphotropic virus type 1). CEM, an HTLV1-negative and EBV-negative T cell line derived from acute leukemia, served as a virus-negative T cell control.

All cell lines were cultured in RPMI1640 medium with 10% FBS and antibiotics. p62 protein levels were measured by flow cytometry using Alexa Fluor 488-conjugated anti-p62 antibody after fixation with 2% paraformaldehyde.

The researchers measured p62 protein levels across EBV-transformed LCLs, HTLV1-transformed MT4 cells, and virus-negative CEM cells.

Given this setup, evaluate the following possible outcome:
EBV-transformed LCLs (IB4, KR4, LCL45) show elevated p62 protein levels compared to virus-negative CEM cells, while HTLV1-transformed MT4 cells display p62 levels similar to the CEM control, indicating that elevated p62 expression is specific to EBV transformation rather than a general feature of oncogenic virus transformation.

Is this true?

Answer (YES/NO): NO